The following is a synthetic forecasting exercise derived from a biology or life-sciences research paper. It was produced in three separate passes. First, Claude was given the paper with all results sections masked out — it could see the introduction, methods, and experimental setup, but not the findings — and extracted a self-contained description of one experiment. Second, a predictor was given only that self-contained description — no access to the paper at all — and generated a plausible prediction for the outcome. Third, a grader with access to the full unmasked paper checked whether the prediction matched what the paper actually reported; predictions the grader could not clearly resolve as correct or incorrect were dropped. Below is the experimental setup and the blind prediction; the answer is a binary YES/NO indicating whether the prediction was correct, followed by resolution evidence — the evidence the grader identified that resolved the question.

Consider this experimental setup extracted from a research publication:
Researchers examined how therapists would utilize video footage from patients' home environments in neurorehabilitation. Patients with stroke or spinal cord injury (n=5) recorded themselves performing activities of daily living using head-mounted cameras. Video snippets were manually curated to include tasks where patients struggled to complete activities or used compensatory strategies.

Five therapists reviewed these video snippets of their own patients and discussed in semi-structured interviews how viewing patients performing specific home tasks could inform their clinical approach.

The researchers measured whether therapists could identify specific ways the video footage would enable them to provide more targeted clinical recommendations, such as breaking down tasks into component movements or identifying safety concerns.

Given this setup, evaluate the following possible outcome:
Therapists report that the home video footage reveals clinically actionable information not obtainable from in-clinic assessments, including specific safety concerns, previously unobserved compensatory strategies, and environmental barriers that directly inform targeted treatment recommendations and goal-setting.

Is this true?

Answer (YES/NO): YES